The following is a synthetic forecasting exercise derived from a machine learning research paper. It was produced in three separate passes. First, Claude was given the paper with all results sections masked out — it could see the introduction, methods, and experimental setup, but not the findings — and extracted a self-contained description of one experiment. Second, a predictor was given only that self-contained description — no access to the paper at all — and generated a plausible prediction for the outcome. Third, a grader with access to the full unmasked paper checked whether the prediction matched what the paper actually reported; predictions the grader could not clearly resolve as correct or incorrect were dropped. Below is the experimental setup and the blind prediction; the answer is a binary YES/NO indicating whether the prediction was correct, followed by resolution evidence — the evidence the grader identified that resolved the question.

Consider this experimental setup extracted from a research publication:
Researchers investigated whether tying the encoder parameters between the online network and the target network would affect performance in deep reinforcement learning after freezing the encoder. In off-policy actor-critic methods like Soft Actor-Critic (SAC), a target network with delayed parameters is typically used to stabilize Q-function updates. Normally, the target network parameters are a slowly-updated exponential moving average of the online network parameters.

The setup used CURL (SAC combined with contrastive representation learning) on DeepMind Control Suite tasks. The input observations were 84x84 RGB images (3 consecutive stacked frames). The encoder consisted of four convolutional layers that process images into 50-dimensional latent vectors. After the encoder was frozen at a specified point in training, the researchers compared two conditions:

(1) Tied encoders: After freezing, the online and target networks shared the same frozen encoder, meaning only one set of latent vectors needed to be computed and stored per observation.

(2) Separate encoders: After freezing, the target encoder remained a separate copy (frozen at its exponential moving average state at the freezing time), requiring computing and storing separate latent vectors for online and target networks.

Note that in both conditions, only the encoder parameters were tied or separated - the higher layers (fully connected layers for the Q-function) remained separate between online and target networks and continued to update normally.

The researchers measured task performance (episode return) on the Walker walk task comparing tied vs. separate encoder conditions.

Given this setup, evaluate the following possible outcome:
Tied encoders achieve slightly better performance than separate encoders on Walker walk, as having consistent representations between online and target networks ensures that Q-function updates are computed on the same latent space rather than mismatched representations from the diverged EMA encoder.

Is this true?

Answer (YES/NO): NO